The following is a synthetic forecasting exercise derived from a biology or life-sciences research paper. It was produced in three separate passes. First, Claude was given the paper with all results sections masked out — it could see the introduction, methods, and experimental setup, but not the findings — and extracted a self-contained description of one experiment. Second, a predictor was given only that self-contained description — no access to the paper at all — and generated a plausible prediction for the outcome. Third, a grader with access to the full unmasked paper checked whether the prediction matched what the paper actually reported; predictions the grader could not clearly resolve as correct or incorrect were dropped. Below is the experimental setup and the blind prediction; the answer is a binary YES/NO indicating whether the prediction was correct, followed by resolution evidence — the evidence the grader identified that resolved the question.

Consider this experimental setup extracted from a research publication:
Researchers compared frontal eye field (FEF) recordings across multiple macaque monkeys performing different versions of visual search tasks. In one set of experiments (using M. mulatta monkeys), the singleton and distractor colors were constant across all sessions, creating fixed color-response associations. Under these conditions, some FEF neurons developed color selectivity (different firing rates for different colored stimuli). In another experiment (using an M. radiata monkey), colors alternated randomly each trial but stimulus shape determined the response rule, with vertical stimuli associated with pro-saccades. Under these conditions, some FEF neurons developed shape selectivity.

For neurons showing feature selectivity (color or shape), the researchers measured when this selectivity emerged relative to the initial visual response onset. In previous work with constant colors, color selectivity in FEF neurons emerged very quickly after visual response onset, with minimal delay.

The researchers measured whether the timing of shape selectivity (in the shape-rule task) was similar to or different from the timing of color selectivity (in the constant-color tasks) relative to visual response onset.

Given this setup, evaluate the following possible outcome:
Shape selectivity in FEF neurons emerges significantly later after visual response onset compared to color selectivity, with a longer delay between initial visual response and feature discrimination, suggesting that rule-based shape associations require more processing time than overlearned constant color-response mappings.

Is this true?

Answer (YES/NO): YES